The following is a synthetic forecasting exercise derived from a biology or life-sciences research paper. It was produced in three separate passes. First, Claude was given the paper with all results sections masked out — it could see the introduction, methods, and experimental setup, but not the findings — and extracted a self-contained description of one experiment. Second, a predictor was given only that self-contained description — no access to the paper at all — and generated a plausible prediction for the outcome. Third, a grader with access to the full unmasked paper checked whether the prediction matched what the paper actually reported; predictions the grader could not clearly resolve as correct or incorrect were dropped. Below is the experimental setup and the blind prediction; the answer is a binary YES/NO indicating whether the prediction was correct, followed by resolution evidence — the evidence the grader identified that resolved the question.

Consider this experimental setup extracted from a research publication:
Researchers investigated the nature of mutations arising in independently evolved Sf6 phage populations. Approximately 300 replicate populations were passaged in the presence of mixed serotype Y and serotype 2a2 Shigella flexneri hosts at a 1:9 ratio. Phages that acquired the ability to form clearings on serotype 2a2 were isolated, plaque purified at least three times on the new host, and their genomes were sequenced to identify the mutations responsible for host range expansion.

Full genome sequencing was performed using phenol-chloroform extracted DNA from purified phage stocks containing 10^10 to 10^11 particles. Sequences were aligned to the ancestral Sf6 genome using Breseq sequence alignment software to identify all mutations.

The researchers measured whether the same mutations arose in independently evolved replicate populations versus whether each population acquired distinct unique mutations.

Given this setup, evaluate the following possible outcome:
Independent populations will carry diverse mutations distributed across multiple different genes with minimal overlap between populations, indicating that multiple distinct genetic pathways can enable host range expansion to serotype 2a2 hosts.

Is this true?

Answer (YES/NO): NO